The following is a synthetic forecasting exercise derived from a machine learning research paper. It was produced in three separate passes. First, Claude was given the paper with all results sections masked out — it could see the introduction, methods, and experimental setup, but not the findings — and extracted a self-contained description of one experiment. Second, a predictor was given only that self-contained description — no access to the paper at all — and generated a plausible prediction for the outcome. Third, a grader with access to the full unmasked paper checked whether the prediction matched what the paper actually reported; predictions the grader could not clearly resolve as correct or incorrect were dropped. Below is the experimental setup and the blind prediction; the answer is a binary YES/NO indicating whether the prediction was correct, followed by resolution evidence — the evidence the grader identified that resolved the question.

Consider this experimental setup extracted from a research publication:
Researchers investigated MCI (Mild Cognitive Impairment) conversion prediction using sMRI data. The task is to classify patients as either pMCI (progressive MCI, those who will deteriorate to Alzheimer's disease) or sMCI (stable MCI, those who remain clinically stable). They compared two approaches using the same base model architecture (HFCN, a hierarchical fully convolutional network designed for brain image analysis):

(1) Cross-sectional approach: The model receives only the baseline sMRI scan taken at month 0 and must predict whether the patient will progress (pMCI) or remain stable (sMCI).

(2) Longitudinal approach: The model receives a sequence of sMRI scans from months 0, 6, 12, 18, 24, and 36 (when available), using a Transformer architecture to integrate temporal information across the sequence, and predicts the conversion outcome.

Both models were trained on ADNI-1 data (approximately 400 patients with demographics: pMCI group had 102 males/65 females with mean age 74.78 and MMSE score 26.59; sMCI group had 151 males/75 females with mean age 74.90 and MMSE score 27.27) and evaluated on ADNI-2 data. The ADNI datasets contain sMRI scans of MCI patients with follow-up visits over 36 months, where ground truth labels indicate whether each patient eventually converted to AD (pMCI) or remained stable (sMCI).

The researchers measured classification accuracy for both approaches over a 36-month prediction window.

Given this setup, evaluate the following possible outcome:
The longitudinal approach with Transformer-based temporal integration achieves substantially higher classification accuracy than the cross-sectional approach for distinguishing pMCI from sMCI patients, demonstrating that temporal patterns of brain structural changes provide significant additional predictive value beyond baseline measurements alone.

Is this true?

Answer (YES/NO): YES